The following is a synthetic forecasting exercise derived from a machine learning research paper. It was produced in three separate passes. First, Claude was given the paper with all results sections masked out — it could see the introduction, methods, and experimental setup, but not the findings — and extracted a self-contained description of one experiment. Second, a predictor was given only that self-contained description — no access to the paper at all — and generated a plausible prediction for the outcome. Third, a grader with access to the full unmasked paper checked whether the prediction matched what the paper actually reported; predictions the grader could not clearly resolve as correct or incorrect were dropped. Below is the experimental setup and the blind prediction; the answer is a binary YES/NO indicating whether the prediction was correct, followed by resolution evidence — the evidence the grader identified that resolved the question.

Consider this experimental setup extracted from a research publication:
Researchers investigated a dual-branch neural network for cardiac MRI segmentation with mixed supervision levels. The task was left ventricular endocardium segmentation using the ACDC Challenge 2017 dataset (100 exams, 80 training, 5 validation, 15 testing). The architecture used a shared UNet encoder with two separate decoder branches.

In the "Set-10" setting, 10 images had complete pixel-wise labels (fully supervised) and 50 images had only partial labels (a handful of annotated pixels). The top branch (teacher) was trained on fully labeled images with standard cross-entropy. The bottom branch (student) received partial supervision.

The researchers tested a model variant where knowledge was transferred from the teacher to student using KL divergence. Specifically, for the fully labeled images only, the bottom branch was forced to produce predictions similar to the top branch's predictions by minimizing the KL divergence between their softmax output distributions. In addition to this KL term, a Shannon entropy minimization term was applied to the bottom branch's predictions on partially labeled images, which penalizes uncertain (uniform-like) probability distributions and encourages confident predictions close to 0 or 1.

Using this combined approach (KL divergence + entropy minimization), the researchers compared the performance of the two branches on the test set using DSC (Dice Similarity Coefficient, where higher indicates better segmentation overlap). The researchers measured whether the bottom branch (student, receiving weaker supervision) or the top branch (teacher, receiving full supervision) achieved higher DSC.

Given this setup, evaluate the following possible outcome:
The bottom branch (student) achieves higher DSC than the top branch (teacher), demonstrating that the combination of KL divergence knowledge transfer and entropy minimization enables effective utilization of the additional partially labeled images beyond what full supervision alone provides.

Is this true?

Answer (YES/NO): YES